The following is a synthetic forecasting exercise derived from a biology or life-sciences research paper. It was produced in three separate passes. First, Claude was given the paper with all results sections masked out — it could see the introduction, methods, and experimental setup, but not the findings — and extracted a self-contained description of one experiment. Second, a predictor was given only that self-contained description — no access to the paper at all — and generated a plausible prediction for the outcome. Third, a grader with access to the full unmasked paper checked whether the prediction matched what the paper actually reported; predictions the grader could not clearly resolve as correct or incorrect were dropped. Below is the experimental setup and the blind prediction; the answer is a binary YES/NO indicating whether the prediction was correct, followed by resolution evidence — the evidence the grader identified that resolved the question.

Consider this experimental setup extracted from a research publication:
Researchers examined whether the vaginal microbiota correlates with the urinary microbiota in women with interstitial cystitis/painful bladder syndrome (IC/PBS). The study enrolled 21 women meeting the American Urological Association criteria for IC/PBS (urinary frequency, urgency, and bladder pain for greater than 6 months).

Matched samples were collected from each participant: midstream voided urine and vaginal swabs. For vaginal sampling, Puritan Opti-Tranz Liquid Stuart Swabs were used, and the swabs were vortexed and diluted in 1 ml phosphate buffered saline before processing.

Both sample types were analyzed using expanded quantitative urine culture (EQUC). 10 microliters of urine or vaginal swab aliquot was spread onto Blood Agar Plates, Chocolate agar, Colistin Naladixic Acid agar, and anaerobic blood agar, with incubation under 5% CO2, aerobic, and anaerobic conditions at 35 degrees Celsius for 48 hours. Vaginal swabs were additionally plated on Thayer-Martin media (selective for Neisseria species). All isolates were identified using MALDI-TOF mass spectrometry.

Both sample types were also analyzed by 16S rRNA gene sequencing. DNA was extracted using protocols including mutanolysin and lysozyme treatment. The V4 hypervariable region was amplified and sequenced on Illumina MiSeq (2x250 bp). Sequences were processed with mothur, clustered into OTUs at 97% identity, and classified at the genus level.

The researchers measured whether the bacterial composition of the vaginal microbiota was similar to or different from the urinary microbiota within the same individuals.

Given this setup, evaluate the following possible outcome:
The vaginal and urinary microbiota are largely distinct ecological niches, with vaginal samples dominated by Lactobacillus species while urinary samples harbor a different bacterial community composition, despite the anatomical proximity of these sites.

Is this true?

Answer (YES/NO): NO